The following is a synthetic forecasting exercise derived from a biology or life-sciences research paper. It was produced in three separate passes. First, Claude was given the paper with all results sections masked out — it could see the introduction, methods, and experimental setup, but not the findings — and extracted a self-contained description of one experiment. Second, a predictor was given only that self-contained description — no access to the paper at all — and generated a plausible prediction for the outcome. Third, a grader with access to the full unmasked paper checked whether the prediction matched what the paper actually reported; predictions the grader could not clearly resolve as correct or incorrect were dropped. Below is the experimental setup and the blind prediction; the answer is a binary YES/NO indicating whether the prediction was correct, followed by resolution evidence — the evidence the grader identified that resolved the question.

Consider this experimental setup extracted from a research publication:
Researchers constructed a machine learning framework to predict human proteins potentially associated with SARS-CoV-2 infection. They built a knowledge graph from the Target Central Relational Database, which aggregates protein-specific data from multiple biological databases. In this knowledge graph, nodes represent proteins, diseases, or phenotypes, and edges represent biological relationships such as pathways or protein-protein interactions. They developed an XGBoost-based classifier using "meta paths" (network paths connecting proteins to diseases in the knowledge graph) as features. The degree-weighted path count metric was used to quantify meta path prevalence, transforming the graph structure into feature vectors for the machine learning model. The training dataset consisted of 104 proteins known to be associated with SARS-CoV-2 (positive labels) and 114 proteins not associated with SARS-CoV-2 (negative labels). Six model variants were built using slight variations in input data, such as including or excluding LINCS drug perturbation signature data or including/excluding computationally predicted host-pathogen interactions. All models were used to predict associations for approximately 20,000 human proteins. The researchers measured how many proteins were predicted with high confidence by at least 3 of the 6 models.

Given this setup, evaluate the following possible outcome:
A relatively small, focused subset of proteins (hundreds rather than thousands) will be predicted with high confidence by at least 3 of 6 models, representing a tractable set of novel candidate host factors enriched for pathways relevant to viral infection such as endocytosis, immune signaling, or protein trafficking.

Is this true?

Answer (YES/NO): NO